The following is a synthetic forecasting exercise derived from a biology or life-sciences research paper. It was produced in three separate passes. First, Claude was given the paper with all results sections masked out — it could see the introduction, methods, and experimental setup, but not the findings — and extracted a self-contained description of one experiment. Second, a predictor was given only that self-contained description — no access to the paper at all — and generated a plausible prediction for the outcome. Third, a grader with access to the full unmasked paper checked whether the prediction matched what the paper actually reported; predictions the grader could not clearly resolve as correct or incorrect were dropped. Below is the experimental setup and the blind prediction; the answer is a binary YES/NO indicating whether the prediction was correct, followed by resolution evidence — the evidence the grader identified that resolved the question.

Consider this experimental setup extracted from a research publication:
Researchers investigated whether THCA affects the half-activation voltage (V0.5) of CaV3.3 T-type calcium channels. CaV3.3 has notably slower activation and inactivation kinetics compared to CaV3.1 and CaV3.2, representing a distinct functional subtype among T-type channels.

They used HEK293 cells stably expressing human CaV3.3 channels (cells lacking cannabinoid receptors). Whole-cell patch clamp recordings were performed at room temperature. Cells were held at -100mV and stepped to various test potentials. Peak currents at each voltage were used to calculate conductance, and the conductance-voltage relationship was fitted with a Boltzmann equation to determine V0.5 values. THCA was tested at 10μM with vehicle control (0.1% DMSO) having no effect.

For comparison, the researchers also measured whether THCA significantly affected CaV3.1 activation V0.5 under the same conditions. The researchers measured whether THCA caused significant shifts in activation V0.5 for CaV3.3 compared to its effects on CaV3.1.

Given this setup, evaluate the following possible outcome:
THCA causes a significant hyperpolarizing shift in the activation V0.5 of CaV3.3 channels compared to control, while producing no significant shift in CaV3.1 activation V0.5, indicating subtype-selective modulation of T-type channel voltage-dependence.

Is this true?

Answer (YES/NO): NO